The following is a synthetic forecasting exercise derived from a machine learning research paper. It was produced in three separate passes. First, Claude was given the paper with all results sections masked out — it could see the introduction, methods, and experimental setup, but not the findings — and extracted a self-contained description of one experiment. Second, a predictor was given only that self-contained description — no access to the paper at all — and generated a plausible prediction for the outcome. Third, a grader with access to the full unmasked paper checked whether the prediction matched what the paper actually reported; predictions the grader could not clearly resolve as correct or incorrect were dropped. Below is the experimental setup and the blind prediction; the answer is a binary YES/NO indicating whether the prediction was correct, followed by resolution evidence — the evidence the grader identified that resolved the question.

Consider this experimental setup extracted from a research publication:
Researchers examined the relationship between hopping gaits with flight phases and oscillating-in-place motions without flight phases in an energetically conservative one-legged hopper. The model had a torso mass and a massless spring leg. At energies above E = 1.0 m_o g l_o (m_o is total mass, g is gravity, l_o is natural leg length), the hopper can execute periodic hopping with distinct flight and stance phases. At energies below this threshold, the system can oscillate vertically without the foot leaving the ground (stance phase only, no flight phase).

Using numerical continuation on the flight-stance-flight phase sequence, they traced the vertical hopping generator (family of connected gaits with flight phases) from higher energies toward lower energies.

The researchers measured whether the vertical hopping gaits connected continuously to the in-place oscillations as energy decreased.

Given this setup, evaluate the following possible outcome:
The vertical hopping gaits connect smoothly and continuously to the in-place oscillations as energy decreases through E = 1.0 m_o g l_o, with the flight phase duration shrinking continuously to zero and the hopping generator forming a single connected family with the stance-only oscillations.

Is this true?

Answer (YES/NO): NO